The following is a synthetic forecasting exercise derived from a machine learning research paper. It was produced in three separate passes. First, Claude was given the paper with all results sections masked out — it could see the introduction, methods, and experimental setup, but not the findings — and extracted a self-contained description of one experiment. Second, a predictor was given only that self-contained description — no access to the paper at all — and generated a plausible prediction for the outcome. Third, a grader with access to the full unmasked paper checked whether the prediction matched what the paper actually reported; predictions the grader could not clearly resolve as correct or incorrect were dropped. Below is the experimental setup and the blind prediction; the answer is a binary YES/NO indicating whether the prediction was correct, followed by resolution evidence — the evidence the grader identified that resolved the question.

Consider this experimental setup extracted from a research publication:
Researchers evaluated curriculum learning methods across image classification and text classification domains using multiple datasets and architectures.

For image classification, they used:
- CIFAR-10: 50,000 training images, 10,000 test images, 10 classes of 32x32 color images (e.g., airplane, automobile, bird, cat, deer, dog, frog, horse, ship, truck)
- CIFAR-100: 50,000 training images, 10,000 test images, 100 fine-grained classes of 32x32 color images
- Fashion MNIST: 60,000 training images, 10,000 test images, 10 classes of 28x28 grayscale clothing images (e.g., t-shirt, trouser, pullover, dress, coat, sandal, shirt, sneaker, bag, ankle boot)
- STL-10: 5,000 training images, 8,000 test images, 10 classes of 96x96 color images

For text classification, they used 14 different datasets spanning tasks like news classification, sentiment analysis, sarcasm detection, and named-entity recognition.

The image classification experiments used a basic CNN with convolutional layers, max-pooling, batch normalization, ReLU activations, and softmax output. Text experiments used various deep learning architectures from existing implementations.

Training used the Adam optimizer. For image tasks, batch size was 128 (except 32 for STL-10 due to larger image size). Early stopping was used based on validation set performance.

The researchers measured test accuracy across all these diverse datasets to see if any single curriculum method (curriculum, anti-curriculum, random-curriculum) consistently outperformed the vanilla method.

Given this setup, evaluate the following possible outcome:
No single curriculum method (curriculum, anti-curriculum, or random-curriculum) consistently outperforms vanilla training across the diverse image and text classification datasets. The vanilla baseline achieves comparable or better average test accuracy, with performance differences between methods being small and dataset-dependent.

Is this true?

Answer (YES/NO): YES